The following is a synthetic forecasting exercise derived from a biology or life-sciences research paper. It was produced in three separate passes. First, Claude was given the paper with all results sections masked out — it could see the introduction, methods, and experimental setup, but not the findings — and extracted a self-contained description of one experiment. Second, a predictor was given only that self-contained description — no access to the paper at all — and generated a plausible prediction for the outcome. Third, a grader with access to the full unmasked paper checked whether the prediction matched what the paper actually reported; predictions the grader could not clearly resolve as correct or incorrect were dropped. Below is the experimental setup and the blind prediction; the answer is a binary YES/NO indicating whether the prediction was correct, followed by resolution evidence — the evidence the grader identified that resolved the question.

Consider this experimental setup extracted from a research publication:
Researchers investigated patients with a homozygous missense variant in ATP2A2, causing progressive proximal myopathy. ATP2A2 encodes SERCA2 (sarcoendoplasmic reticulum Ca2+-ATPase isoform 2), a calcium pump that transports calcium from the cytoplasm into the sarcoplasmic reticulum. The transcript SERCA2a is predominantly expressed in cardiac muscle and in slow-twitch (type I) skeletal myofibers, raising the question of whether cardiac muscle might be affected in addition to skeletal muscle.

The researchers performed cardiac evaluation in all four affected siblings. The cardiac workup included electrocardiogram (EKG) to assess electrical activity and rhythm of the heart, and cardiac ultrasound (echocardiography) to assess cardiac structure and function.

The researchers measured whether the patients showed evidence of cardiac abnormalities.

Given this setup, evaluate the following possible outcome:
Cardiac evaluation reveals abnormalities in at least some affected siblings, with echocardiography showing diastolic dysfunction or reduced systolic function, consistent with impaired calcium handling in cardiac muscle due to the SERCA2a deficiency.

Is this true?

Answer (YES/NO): NO